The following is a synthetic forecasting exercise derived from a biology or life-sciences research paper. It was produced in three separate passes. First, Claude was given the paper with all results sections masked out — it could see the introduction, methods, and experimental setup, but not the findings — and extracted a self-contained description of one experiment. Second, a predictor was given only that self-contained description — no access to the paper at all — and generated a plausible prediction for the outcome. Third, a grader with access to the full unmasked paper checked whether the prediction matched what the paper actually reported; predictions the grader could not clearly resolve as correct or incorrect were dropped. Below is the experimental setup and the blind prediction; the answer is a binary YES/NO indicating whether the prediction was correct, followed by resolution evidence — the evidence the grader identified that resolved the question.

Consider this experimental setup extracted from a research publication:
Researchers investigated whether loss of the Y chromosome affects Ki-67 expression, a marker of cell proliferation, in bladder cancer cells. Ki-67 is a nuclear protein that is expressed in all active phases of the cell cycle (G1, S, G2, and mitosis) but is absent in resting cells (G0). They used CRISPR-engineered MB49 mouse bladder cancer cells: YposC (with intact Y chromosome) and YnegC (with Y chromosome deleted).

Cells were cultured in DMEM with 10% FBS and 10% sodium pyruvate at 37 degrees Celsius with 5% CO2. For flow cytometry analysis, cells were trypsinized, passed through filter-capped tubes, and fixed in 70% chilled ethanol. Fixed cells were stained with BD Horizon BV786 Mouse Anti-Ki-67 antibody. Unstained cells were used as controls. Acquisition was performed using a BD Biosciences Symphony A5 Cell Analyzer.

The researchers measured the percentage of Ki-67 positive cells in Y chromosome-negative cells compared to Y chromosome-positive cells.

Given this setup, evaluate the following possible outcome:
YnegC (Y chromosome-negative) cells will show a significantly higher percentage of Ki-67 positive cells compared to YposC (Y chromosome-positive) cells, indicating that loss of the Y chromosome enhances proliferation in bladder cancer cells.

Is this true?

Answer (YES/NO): YES